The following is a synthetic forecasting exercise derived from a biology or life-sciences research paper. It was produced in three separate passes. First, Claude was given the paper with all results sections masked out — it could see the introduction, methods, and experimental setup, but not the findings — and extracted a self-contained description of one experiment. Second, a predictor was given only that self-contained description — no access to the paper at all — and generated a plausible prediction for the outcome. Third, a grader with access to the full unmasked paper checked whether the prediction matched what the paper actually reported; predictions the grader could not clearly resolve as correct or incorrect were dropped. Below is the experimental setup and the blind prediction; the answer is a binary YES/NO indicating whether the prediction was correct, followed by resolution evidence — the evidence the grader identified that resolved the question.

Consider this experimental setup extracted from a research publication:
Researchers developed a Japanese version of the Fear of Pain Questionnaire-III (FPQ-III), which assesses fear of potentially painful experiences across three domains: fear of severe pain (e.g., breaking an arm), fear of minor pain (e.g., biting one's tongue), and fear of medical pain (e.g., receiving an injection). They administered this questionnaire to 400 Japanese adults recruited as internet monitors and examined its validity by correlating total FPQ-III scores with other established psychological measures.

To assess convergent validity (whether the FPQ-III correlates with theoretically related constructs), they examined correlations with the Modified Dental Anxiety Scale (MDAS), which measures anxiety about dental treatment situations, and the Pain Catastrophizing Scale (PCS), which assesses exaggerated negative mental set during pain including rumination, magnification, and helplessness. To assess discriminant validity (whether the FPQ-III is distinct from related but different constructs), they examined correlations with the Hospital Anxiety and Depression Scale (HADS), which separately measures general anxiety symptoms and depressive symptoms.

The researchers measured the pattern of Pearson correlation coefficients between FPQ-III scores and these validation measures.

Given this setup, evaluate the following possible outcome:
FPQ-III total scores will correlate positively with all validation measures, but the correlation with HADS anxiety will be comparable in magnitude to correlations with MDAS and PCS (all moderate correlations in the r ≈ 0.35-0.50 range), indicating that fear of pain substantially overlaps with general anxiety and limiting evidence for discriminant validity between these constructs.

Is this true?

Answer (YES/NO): NO